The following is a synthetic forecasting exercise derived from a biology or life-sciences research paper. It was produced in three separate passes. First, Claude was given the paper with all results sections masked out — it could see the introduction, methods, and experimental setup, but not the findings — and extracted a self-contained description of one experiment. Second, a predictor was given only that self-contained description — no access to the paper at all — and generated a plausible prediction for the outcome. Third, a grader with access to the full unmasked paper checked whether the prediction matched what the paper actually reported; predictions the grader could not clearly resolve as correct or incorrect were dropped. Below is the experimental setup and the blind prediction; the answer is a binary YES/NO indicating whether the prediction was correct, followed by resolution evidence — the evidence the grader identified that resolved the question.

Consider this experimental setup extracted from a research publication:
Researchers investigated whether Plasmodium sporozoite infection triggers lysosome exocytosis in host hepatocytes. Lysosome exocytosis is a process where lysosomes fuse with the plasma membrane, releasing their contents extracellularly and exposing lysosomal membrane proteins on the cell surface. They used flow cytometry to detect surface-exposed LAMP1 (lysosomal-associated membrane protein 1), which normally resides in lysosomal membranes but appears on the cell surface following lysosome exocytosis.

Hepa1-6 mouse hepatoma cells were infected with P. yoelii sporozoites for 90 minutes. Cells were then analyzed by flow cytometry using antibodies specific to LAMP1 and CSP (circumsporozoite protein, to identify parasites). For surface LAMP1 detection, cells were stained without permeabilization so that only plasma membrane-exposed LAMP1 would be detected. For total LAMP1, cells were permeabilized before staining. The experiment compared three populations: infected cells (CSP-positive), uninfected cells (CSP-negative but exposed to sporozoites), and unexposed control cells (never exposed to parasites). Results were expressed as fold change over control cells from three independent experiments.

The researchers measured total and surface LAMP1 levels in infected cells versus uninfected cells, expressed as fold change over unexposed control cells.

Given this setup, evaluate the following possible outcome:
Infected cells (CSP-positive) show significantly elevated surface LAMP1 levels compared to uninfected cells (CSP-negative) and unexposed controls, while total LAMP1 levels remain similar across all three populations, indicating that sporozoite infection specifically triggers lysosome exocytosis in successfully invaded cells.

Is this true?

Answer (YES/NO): NO